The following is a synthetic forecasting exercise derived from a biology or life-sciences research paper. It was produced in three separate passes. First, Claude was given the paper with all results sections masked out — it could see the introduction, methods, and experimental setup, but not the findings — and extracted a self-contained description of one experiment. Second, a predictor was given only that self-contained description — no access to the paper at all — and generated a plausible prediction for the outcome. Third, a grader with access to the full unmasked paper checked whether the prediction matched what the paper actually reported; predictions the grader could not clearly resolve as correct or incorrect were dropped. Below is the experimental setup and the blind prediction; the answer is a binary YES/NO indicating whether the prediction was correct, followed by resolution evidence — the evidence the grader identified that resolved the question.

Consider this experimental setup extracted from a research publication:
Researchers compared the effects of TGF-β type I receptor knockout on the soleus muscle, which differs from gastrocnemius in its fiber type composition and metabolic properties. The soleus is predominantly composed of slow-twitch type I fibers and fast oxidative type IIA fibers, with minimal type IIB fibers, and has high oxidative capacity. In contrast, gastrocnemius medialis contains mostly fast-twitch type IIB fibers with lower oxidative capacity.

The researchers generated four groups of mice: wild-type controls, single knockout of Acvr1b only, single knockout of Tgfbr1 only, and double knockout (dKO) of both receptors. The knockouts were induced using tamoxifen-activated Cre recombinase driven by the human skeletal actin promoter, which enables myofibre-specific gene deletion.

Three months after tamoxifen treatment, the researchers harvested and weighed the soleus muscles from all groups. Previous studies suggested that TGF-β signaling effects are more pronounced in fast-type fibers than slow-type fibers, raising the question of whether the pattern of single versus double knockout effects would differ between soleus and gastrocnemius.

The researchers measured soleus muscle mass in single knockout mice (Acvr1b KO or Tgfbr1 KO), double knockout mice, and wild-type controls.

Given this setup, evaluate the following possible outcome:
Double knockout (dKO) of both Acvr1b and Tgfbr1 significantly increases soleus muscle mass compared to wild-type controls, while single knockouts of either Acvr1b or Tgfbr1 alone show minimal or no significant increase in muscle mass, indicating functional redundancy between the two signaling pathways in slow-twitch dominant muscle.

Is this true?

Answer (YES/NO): YES